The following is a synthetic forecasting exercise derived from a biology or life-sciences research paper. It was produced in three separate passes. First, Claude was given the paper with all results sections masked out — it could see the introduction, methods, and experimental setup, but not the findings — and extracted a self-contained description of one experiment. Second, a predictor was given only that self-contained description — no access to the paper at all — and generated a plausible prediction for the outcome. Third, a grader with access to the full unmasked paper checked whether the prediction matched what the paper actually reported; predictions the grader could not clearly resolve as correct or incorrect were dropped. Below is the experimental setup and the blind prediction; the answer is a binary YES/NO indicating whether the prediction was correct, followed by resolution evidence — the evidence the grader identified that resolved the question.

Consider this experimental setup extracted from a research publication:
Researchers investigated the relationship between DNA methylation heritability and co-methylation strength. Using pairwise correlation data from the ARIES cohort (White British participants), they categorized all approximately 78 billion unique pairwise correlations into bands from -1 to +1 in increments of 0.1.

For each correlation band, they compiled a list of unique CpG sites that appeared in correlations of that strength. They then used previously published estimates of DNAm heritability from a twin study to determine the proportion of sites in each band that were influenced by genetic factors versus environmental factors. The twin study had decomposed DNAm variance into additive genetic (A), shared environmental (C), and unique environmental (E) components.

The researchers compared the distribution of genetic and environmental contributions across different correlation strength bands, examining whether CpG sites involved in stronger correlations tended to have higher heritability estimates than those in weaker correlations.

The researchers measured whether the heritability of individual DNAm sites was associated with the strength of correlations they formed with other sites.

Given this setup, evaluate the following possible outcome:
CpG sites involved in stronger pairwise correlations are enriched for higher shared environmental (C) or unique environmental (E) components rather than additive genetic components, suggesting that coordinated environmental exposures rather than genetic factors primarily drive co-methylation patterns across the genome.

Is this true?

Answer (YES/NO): NO